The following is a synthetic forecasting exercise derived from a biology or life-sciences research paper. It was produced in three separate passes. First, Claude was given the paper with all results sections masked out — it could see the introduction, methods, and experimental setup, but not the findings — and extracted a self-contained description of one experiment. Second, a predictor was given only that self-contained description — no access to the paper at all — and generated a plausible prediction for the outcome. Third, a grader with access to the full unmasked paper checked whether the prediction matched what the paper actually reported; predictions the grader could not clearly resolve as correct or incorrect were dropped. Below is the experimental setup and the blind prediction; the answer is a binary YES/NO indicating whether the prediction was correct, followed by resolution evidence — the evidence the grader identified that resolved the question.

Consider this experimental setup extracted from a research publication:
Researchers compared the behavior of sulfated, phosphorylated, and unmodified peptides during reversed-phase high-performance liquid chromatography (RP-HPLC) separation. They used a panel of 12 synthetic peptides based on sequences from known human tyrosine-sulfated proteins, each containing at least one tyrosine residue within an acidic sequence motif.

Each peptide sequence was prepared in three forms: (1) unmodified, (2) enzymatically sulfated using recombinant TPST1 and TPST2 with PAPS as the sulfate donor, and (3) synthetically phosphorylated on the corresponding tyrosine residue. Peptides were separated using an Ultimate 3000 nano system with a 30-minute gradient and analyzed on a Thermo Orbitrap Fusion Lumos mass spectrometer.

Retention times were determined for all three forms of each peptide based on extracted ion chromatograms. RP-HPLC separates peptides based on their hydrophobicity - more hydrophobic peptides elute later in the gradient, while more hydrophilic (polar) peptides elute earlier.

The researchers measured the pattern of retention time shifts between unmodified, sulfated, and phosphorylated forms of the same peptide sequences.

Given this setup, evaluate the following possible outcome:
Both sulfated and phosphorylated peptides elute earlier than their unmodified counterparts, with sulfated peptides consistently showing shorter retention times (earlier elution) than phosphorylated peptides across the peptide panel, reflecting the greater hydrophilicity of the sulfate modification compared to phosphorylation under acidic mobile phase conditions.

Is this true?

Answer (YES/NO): NO